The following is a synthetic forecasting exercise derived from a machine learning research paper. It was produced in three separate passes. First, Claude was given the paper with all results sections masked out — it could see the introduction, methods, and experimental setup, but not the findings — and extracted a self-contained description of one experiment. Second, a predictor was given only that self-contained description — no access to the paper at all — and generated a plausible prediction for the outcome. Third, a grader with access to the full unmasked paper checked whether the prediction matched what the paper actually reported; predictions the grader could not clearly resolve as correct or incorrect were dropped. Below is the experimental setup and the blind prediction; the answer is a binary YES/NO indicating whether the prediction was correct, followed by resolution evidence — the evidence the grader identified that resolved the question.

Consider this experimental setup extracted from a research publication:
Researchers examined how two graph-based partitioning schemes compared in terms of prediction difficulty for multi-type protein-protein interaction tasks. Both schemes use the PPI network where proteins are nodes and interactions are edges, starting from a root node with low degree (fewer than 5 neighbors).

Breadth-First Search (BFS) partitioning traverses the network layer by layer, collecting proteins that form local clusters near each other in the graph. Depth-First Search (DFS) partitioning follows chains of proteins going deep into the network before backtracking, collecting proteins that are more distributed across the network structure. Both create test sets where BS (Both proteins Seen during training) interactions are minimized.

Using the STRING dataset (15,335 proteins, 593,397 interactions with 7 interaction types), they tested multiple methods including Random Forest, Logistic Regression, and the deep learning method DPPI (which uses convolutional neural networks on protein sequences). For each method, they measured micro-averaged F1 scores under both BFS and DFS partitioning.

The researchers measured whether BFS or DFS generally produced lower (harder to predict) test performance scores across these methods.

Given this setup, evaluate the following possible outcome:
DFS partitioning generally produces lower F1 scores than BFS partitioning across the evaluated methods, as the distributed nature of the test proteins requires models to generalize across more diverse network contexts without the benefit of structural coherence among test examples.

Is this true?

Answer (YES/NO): NO